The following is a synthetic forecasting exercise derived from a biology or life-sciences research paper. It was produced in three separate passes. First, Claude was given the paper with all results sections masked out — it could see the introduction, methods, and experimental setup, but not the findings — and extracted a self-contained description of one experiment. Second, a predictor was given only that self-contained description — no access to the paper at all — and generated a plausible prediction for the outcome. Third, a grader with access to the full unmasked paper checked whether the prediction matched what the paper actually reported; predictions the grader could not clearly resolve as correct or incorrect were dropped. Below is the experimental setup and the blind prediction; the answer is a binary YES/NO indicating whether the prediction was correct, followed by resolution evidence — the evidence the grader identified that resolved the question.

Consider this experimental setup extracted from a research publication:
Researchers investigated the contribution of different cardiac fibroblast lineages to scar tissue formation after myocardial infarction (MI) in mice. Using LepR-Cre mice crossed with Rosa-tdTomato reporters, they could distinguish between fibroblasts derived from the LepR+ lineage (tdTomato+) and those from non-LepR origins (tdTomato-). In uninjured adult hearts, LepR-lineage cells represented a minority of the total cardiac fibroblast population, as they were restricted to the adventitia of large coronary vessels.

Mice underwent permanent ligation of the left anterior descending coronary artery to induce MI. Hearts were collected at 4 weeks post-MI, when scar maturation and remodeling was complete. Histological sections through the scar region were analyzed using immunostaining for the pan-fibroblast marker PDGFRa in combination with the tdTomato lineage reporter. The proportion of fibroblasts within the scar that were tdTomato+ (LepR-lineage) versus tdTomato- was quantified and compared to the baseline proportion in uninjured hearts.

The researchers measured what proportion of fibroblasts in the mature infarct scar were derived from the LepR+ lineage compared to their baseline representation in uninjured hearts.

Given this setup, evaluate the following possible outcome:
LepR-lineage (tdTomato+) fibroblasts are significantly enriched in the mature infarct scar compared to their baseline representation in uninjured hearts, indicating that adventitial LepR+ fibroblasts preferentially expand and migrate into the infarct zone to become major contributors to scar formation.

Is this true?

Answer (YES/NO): YES